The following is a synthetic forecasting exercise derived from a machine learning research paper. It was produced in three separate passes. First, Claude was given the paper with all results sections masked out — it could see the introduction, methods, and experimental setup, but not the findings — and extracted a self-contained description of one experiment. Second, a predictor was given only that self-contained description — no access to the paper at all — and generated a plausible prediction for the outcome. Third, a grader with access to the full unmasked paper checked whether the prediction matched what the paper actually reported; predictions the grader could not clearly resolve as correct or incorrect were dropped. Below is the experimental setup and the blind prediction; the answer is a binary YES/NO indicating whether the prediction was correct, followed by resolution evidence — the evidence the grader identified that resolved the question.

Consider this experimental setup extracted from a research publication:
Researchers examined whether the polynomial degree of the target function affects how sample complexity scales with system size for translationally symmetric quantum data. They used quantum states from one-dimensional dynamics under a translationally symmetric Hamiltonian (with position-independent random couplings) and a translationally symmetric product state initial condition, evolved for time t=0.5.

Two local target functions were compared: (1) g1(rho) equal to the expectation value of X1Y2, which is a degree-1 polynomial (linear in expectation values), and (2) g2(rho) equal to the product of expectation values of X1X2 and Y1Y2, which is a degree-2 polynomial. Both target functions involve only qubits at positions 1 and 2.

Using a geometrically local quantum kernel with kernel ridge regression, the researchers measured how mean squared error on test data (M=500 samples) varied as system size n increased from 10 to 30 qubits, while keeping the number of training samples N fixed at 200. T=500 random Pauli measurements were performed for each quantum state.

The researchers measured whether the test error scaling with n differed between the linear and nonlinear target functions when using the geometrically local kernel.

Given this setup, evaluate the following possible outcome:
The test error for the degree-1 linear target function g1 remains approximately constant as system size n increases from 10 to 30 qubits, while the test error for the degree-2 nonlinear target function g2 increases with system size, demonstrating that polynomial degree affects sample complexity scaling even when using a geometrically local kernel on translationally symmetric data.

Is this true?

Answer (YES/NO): NO